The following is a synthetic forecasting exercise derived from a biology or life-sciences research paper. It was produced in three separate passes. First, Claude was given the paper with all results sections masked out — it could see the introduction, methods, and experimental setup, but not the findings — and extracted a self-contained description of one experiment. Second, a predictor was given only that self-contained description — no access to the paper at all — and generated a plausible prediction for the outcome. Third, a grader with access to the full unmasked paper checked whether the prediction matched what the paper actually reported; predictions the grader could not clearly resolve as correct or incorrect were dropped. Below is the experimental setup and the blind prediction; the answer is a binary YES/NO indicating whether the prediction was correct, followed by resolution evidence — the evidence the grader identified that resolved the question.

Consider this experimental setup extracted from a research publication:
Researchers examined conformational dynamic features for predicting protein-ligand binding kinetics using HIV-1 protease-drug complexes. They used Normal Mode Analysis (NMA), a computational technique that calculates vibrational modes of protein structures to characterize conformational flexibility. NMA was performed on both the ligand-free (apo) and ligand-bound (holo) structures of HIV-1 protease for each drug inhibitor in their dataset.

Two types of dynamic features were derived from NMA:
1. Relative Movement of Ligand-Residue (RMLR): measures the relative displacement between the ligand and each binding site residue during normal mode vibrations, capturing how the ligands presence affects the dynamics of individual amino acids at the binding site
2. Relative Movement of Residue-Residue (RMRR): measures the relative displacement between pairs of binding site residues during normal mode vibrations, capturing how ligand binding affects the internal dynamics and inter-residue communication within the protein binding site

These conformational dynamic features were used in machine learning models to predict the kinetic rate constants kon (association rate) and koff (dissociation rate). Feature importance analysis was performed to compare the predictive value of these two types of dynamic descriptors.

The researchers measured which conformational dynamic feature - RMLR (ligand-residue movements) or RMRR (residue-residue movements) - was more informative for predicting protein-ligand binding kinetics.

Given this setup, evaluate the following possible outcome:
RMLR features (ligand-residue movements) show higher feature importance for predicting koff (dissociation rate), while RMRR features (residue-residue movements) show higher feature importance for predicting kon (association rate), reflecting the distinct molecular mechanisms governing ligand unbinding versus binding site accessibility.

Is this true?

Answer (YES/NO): NO